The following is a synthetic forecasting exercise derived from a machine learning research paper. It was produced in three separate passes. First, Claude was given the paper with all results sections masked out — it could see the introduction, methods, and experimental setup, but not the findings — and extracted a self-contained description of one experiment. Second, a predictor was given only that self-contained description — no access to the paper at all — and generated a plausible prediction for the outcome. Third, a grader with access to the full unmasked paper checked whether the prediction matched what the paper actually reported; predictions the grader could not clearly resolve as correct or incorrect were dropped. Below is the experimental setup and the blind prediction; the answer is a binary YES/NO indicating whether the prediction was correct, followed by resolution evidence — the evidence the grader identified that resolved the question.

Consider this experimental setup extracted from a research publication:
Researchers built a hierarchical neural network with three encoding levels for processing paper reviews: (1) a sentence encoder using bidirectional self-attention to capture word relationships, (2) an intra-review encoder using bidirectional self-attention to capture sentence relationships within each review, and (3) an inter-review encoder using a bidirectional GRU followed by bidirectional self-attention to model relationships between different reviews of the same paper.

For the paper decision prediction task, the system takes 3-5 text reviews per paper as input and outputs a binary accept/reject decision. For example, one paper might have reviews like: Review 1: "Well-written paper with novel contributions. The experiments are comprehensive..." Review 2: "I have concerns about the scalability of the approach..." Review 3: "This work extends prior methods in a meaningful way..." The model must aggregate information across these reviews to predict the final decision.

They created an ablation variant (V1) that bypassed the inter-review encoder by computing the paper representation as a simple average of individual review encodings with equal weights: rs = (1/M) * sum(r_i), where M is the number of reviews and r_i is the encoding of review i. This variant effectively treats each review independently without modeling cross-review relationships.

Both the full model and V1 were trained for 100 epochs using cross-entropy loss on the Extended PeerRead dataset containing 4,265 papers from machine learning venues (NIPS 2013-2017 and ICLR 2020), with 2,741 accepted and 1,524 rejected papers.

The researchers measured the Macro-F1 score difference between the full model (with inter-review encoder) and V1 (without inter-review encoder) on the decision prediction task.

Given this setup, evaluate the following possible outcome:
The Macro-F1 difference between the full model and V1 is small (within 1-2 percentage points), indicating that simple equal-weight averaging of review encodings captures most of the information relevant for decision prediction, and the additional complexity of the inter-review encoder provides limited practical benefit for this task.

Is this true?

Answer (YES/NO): NO